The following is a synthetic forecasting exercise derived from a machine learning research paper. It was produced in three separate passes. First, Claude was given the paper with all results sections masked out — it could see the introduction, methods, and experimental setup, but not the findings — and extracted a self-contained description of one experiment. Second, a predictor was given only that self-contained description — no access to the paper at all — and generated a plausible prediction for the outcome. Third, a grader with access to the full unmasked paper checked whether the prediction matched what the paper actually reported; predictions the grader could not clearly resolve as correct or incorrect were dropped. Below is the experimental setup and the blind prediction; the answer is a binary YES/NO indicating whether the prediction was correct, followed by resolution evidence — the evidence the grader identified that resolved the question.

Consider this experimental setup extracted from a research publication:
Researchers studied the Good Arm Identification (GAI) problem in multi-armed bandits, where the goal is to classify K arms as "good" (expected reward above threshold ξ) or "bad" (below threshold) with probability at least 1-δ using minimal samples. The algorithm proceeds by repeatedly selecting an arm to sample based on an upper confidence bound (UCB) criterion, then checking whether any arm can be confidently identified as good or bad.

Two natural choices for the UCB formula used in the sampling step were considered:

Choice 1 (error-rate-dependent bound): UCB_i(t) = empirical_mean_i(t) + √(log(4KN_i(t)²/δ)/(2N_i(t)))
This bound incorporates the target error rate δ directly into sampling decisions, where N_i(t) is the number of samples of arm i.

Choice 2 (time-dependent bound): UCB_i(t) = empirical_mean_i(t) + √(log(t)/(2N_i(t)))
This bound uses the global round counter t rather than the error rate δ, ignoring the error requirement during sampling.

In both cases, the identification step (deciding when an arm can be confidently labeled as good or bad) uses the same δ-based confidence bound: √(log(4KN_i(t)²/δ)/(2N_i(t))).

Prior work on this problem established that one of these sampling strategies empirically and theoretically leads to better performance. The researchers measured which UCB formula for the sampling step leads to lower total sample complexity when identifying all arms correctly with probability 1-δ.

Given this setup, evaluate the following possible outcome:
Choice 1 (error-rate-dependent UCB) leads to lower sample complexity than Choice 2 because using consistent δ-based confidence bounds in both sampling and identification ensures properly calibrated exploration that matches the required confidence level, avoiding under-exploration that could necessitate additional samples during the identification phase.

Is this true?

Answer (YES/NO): NO